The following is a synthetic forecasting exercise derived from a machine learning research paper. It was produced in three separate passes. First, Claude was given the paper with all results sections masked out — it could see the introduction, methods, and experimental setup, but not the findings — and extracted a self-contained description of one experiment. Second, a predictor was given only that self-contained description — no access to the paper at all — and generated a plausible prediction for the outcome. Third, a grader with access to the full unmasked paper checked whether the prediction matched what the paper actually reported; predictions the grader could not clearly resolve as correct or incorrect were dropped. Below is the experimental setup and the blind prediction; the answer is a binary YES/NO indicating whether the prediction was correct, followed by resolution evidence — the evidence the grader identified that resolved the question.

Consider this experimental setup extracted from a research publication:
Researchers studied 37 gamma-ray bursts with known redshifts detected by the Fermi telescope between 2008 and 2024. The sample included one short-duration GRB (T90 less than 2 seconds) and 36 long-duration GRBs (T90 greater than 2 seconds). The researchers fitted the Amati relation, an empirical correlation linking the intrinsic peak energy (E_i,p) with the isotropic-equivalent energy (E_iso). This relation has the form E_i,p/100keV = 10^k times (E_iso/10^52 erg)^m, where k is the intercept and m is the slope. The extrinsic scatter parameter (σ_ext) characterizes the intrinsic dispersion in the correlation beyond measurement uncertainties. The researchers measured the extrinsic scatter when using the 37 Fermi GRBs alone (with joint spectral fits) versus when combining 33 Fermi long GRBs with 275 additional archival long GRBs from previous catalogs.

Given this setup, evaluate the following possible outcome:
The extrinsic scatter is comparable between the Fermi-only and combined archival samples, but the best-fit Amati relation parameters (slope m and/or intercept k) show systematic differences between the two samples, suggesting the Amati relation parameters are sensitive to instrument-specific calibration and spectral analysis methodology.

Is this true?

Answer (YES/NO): NO